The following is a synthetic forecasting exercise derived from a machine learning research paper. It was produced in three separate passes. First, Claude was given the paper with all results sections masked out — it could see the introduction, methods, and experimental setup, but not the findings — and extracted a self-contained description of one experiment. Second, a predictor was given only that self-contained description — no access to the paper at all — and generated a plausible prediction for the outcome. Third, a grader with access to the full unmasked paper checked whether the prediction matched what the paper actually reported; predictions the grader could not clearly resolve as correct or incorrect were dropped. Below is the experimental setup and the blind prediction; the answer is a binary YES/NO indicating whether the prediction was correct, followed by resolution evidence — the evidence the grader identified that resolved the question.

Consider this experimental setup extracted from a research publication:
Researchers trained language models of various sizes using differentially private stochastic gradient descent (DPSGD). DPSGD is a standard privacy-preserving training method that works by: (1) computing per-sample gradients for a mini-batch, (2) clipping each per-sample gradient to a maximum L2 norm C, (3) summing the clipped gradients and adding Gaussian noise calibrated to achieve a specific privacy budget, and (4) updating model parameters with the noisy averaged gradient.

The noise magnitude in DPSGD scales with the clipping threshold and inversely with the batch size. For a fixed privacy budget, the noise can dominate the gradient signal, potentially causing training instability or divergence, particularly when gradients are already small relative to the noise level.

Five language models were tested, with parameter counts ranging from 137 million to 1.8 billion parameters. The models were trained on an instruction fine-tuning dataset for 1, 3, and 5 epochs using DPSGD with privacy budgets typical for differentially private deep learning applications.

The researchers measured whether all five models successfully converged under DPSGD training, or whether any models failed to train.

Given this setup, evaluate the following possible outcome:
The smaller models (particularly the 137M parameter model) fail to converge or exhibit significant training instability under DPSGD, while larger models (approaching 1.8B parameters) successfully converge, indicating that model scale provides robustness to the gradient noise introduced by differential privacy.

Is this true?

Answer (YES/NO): NO